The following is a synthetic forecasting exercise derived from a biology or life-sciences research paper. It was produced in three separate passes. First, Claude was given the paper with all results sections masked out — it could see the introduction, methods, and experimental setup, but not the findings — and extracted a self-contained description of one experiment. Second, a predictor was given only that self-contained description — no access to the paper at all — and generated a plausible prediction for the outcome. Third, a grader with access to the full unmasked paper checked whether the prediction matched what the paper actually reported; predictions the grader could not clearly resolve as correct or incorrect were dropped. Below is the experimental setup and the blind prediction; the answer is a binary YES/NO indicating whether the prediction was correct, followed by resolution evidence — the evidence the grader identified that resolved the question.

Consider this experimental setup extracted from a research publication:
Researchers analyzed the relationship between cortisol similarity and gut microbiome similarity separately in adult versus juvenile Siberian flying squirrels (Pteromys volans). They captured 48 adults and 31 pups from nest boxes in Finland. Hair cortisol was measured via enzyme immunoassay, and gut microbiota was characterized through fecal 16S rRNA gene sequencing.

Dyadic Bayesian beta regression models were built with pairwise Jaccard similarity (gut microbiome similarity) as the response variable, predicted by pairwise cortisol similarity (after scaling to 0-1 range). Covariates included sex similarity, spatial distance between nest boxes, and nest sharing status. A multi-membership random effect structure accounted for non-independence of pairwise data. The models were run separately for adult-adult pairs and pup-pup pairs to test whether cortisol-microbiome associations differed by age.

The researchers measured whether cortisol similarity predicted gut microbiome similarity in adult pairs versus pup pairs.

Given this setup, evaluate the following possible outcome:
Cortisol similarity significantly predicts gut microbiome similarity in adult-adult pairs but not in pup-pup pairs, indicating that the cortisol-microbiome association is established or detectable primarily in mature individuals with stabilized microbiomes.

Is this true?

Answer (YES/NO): YES